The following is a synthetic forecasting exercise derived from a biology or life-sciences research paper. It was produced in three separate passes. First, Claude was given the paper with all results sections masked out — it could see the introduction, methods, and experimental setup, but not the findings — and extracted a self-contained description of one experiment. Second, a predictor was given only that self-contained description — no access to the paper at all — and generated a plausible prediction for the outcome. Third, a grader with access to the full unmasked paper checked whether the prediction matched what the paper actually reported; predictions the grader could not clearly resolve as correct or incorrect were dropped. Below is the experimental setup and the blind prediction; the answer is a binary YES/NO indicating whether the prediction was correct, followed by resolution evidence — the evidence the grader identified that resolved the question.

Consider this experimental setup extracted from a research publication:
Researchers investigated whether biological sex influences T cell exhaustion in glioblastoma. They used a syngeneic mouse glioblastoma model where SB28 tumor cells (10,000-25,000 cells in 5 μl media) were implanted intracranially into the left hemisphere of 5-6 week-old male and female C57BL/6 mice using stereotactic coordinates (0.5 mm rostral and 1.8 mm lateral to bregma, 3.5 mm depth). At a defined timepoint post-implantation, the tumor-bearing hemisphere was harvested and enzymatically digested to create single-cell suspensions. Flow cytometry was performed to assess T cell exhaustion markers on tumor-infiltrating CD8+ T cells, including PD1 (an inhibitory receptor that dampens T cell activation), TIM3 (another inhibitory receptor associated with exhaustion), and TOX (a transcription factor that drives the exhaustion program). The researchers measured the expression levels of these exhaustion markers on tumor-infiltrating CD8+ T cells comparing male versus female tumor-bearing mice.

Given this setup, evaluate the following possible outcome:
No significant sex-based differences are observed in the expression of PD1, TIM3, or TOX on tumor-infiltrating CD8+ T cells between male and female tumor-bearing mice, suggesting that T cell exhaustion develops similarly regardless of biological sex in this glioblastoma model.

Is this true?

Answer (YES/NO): NO